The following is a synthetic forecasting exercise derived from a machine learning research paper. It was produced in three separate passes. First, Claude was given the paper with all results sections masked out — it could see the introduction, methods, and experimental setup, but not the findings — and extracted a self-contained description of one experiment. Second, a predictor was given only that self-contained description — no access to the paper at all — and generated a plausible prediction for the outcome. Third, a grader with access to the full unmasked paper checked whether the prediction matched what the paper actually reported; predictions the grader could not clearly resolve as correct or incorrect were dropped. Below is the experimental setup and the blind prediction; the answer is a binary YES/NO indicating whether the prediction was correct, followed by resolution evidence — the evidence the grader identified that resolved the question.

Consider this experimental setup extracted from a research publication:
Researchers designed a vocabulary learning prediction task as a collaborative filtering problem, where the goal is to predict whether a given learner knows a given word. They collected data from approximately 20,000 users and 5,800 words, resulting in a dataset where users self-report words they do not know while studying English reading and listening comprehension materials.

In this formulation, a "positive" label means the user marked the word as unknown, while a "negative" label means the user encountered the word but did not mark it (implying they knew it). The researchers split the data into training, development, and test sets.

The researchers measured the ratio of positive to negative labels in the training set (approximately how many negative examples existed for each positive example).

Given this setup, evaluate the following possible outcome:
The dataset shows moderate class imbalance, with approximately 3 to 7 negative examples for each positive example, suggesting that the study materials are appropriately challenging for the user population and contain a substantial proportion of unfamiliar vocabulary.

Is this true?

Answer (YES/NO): NO